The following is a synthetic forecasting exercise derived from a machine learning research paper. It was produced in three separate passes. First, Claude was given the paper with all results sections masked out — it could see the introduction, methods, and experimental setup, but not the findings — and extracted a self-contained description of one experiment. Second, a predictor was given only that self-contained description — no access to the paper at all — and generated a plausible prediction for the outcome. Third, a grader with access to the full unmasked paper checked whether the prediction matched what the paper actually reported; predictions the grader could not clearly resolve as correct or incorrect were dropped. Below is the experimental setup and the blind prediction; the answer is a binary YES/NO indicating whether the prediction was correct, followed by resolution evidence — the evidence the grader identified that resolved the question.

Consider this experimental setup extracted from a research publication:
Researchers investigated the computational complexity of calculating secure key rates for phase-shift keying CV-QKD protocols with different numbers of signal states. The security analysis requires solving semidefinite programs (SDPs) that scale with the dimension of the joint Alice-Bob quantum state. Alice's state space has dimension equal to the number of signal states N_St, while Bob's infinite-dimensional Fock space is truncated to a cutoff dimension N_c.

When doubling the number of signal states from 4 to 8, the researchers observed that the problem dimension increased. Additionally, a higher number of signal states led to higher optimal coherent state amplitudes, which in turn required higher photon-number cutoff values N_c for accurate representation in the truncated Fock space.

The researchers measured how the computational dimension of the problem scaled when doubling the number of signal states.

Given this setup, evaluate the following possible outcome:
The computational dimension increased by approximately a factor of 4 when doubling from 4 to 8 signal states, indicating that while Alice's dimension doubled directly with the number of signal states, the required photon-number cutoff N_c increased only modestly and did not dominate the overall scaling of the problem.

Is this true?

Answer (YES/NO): NO